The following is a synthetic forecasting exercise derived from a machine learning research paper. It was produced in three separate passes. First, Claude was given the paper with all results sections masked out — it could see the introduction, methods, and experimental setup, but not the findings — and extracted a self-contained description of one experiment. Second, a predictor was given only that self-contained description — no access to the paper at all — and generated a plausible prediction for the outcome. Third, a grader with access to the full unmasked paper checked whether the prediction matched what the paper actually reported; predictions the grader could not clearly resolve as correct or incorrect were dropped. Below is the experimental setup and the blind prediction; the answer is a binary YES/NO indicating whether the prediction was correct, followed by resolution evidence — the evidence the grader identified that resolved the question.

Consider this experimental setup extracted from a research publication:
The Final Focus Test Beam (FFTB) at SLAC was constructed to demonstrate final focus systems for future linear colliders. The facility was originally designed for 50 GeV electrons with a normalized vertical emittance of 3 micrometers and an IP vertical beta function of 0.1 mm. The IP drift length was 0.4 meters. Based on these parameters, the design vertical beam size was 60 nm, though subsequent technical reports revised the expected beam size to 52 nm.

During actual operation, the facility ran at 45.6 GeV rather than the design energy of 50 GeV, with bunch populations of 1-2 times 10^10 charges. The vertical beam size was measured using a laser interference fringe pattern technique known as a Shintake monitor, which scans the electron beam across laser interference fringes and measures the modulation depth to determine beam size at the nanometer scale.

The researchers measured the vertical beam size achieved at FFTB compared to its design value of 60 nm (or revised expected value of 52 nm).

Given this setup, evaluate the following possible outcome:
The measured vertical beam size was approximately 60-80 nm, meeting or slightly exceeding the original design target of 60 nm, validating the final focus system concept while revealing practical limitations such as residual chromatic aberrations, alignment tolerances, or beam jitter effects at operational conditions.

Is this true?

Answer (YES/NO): YES